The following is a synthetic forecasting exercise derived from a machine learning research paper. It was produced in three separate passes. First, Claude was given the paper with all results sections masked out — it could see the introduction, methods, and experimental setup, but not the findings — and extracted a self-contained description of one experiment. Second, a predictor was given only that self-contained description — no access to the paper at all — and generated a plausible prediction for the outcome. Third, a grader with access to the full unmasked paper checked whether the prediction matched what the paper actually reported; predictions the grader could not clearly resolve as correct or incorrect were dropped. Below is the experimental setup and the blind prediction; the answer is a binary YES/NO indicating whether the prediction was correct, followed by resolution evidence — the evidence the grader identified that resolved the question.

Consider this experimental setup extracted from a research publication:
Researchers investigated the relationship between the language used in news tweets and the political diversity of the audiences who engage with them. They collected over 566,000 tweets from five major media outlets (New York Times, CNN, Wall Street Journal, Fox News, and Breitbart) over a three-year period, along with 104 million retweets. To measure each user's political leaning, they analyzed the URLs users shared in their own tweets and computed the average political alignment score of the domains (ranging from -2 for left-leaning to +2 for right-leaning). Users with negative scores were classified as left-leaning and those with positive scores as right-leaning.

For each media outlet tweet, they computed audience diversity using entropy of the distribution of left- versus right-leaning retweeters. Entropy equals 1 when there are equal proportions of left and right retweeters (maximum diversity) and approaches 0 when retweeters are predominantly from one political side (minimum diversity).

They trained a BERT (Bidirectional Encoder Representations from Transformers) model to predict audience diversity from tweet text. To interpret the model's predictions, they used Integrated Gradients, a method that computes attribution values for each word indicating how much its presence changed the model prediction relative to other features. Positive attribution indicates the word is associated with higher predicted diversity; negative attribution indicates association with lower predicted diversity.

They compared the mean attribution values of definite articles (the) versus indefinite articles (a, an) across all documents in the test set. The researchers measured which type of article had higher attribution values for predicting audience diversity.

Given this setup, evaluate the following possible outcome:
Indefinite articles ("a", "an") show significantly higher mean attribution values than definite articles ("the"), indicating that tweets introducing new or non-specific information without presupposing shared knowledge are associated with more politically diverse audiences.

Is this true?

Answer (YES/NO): NO